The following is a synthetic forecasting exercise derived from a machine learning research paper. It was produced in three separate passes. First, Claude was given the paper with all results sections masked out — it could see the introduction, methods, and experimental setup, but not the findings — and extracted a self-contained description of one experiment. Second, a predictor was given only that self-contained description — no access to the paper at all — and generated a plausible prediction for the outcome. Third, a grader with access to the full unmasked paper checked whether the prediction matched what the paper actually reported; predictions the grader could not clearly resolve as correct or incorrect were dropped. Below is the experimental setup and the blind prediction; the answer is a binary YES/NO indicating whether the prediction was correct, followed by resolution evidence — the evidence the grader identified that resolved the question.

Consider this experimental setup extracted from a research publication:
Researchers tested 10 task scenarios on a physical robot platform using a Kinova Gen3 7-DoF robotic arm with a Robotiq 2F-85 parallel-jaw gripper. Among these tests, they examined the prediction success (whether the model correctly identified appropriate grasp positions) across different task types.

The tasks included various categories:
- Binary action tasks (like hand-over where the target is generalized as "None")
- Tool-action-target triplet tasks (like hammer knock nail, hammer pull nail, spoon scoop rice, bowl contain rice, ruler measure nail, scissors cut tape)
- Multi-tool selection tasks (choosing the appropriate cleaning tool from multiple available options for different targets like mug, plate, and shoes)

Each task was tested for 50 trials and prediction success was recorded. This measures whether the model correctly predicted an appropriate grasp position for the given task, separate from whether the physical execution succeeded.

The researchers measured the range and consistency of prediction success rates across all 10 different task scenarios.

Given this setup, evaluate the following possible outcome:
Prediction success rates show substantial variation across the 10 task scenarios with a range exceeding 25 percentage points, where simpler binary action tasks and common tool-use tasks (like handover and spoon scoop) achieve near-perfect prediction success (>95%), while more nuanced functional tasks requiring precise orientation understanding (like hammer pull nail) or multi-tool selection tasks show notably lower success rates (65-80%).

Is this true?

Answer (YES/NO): NO